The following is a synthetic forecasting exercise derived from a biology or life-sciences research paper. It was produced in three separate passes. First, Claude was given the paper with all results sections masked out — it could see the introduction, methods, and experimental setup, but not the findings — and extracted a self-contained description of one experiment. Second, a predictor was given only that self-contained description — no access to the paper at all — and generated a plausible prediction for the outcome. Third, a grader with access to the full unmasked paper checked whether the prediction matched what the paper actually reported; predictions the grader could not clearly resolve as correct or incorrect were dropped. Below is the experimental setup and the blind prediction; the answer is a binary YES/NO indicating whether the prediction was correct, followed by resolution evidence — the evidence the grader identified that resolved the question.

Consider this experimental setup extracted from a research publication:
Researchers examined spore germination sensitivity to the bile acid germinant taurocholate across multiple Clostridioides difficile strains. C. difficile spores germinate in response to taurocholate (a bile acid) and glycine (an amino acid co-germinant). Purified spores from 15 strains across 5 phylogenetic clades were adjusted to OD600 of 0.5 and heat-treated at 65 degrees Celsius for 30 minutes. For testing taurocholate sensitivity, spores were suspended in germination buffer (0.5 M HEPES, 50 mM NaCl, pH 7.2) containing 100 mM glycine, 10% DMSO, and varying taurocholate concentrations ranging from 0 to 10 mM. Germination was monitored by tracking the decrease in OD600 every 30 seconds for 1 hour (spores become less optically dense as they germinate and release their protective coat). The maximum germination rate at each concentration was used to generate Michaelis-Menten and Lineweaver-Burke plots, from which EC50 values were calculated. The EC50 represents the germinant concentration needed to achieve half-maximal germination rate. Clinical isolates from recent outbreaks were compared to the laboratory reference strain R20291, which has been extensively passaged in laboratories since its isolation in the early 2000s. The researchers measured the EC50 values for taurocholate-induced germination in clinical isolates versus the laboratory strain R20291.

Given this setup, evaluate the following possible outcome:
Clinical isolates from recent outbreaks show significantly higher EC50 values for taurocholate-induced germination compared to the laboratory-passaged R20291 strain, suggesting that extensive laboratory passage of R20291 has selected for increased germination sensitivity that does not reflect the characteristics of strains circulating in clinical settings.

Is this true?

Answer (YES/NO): NO